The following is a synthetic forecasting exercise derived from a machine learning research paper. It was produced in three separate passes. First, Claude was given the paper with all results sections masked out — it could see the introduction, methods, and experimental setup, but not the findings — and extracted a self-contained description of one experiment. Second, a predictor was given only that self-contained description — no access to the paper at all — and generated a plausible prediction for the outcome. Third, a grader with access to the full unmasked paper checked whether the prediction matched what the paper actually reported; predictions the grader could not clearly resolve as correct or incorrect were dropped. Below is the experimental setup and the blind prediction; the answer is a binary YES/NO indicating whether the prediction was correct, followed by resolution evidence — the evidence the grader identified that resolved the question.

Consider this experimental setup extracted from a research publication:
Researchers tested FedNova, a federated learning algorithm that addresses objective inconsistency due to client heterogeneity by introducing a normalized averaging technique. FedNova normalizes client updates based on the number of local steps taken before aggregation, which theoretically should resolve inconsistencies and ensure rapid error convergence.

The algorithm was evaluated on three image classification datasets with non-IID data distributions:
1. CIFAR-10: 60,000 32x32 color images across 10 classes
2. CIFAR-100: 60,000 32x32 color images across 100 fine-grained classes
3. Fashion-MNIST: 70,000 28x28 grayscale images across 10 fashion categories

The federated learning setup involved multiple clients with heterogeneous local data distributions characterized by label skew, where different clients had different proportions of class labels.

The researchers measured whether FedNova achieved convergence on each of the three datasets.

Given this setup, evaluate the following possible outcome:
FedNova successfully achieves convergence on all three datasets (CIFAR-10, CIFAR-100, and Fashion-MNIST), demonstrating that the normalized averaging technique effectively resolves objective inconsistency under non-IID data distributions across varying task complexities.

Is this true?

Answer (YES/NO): NO